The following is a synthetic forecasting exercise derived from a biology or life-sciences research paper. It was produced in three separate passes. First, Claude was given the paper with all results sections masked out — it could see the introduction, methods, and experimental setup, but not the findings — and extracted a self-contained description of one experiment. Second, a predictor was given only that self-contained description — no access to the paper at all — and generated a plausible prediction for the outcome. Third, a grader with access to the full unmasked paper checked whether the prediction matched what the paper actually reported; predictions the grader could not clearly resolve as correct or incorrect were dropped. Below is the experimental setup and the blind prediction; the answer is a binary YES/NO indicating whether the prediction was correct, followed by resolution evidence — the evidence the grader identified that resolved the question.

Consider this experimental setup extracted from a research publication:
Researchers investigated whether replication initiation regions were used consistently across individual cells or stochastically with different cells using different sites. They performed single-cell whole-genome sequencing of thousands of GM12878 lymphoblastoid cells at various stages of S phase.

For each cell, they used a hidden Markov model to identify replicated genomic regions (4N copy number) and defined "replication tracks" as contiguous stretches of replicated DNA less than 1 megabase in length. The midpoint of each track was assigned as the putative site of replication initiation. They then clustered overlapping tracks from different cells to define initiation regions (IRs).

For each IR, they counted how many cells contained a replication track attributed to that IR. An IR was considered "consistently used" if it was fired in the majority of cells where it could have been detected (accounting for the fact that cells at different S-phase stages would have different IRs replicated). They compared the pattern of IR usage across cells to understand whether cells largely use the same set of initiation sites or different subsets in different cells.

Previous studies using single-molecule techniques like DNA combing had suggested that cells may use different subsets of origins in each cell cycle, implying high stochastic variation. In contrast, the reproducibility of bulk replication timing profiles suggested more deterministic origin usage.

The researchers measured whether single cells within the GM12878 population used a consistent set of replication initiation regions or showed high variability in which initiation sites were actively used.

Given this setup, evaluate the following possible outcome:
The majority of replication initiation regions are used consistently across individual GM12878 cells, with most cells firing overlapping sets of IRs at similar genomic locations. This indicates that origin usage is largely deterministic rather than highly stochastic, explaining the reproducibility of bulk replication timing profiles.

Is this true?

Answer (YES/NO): YES